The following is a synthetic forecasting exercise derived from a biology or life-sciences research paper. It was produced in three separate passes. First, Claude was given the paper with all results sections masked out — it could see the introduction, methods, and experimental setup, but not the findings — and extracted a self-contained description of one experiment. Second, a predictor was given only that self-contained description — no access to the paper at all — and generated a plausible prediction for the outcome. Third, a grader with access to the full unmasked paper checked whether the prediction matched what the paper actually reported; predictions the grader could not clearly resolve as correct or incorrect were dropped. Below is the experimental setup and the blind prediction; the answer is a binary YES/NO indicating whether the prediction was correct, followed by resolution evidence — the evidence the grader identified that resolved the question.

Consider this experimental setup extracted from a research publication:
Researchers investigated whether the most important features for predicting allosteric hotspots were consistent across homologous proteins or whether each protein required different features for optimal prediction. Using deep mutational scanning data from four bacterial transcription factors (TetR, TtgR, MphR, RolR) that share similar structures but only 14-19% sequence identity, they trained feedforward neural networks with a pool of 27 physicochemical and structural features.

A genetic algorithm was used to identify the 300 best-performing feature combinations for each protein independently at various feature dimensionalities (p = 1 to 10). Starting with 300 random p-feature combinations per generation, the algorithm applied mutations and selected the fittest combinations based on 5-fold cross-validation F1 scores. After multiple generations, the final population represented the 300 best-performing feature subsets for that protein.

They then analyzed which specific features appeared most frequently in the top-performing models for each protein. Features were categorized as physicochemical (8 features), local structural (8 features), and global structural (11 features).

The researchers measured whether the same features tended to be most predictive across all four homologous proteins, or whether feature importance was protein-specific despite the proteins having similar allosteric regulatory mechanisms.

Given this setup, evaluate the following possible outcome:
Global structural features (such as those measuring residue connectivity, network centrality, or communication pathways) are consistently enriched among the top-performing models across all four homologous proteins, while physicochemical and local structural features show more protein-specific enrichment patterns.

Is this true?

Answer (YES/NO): NO